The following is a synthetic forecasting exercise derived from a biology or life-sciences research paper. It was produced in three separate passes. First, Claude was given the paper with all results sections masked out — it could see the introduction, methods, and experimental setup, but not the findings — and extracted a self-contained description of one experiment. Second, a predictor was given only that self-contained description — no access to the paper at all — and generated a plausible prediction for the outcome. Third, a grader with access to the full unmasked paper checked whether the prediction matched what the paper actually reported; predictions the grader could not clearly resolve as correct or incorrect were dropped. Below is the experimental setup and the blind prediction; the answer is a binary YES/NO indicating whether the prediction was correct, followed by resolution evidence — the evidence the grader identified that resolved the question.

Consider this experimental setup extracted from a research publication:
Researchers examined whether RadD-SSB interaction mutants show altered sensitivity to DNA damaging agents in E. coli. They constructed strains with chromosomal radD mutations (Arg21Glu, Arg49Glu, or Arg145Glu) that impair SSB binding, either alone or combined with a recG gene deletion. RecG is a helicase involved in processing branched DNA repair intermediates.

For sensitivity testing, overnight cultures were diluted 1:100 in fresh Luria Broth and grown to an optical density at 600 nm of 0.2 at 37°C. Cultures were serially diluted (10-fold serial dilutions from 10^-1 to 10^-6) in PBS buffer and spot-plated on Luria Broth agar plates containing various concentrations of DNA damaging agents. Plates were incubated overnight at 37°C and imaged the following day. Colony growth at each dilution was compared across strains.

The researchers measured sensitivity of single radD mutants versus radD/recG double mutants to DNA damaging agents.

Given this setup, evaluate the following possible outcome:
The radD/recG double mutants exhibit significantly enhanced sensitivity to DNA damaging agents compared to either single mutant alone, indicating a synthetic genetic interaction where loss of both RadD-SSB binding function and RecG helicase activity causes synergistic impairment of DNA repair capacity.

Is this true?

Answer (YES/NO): YES